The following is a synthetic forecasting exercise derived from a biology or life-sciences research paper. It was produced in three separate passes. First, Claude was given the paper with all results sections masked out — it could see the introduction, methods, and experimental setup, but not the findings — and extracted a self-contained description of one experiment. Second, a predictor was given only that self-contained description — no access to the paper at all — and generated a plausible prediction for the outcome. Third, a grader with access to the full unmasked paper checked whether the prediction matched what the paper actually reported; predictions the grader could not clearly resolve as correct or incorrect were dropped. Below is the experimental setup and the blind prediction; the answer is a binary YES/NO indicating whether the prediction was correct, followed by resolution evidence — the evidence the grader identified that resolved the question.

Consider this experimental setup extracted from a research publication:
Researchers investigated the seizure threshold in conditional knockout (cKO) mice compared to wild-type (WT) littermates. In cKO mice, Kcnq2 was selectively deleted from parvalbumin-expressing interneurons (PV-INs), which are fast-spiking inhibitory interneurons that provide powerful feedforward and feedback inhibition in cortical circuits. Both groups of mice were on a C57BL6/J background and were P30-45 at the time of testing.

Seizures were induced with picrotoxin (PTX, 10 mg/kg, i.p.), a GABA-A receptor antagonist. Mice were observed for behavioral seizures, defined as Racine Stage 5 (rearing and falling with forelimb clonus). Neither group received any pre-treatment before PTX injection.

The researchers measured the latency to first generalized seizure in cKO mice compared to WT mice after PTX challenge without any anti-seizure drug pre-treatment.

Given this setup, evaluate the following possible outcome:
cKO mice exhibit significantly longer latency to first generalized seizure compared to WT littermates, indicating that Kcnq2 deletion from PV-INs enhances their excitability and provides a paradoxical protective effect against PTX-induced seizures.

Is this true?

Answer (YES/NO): NO